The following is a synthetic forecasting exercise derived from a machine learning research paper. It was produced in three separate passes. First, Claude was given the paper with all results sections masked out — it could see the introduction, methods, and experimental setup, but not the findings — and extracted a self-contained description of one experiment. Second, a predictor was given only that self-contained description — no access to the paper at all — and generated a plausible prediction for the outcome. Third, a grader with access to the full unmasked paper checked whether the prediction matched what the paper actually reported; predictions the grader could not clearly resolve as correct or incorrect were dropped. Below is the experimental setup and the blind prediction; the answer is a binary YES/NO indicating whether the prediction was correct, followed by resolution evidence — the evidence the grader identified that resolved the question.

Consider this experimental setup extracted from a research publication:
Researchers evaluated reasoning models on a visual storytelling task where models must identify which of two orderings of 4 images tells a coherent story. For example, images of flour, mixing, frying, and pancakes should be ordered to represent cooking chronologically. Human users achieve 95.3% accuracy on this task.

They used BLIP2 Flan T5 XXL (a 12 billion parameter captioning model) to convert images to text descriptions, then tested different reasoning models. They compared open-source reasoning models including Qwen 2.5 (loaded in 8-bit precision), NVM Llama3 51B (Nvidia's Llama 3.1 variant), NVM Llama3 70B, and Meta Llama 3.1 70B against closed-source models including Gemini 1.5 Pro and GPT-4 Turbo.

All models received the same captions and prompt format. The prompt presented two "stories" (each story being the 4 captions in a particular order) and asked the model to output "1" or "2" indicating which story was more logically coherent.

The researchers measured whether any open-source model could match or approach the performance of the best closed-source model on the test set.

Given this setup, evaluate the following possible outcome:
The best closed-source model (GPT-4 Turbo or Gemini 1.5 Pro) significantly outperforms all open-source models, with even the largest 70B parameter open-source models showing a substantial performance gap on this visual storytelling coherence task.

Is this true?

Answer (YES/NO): NO